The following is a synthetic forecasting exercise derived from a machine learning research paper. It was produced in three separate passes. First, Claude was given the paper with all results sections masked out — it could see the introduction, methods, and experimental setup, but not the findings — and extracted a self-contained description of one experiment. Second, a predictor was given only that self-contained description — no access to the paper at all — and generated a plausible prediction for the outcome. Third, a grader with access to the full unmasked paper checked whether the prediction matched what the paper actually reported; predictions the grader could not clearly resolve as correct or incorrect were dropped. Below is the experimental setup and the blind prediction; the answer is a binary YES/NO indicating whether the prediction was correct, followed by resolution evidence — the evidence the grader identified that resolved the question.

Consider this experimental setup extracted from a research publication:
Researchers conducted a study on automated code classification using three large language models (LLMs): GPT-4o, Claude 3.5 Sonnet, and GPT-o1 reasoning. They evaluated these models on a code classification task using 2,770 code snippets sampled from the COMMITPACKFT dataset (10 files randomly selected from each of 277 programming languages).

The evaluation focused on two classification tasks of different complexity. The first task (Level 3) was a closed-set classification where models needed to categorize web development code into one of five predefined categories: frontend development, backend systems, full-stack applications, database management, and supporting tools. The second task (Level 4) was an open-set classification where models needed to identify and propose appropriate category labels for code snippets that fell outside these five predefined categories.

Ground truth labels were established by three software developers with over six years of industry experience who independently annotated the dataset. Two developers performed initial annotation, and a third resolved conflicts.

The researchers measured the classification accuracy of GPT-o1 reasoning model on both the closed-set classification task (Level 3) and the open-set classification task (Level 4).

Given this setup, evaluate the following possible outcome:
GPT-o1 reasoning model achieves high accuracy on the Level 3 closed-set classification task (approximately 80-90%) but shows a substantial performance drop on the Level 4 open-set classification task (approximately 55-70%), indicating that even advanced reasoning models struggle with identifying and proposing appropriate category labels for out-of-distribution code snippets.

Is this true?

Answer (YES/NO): NO